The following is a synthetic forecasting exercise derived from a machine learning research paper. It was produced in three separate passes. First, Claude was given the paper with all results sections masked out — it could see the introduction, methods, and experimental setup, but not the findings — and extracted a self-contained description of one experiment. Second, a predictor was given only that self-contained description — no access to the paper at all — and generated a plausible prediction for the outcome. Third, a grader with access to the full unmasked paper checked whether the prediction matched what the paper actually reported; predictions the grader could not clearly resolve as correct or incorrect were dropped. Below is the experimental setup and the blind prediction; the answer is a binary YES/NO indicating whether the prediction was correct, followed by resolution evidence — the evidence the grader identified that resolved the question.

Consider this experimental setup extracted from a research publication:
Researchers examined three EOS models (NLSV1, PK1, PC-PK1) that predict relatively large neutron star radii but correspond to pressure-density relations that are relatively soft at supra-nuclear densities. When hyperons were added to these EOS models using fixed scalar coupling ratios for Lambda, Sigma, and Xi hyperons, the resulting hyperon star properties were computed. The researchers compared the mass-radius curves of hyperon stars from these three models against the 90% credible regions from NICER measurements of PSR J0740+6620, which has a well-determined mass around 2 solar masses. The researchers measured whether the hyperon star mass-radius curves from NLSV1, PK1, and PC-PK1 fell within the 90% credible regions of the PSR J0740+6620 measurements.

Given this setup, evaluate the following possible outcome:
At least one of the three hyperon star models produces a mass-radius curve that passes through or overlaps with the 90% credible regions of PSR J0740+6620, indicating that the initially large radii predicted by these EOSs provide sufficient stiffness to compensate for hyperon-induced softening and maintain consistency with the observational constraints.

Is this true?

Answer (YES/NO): NO